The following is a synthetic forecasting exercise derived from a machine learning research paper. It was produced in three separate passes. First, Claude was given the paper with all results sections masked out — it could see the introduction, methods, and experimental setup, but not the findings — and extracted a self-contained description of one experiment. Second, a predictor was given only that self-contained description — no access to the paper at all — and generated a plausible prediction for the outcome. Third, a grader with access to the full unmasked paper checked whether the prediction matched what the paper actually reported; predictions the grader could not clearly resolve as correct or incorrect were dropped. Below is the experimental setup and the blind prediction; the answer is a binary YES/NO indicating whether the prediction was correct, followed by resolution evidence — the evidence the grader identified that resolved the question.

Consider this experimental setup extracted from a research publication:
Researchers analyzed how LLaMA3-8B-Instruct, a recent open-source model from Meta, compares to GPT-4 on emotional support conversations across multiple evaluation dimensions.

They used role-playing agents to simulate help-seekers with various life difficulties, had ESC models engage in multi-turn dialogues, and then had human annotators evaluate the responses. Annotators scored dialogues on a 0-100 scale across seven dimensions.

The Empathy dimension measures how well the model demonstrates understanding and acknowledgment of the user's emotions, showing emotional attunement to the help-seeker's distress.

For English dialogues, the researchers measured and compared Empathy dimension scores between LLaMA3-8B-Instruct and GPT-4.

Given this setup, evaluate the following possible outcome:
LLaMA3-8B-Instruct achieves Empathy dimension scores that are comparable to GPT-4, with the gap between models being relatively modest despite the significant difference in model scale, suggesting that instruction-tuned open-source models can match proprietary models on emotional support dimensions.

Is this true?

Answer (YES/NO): YES